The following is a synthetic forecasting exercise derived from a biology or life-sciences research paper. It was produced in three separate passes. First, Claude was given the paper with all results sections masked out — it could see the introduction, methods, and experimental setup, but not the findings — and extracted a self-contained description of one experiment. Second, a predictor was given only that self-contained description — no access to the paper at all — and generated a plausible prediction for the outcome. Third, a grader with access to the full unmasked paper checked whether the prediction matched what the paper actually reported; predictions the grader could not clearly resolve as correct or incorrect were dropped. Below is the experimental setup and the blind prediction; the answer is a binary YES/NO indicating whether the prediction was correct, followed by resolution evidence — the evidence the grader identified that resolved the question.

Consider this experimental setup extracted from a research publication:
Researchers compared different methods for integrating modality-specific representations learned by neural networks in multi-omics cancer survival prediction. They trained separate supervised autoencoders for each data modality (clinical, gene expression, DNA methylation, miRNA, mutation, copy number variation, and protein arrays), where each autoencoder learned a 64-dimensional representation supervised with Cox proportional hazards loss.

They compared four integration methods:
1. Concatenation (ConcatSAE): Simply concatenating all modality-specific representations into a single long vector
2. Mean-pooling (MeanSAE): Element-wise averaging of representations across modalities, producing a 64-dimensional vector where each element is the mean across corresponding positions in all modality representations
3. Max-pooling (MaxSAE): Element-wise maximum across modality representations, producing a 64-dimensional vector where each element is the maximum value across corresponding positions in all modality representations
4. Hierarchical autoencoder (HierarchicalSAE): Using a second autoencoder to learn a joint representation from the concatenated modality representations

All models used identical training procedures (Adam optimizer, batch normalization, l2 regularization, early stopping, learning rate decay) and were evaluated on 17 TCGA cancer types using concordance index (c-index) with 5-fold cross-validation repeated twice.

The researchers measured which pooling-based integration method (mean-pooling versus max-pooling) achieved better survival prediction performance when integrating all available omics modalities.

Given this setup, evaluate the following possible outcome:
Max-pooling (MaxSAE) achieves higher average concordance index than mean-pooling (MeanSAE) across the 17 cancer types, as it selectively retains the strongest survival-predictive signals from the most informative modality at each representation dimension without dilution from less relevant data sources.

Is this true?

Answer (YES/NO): NO